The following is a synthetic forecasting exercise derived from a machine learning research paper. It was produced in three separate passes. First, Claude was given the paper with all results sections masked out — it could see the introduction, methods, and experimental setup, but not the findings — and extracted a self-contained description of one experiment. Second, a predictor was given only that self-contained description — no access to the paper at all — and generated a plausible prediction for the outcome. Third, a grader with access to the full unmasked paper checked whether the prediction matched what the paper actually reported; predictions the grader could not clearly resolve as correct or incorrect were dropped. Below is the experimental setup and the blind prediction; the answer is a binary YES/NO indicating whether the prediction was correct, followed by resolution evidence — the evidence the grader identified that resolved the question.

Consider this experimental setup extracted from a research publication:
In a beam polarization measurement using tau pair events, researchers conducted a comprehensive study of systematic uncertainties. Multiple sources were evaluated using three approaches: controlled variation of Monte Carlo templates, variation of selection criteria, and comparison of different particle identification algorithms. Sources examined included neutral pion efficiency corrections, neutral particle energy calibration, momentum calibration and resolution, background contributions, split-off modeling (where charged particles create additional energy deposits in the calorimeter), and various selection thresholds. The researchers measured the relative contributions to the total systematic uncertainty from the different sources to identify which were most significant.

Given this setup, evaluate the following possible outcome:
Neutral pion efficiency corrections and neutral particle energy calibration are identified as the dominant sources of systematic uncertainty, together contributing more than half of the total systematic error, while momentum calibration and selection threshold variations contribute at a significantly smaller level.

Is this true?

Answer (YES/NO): NO